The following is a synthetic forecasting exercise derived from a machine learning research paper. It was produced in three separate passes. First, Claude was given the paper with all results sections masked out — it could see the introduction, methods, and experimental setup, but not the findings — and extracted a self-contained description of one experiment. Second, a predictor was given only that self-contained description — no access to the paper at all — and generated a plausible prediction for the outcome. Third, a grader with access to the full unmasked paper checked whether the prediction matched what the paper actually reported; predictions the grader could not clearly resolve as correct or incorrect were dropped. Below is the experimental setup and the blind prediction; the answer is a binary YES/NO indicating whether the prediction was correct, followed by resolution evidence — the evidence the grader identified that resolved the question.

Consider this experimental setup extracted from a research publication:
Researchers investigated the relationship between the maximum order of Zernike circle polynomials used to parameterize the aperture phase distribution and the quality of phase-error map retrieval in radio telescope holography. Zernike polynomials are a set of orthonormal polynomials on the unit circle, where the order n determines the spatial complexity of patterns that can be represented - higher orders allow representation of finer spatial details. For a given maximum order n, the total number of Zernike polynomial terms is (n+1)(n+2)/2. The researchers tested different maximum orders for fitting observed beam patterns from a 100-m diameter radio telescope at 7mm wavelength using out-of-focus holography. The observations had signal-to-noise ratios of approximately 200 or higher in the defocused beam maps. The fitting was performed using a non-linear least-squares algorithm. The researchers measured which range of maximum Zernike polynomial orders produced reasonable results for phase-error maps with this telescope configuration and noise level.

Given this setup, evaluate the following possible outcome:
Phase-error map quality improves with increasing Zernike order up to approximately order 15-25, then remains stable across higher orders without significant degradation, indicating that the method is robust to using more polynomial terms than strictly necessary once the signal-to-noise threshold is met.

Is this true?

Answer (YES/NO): NO